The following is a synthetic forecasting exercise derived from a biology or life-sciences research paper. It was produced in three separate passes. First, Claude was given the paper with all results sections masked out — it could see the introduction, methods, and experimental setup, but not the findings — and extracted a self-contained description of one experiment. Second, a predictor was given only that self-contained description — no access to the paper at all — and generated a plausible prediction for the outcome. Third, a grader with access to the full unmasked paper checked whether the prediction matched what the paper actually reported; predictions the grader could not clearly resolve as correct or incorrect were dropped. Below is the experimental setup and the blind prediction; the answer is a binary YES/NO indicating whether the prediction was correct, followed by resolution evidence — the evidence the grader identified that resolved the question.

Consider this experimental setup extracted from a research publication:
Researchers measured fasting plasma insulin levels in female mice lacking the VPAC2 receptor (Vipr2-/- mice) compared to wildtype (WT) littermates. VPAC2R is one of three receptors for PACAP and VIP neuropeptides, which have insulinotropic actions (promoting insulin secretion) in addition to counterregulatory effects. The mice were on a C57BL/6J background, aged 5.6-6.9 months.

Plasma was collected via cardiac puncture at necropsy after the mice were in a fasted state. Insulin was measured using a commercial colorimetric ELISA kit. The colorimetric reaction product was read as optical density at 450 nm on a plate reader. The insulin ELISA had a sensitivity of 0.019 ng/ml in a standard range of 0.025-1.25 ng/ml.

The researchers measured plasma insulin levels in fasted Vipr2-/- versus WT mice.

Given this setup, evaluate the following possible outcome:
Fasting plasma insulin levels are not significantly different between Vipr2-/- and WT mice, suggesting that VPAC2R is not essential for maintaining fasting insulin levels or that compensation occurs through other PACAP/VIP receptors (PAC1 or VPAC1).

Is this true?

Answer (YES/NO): NO